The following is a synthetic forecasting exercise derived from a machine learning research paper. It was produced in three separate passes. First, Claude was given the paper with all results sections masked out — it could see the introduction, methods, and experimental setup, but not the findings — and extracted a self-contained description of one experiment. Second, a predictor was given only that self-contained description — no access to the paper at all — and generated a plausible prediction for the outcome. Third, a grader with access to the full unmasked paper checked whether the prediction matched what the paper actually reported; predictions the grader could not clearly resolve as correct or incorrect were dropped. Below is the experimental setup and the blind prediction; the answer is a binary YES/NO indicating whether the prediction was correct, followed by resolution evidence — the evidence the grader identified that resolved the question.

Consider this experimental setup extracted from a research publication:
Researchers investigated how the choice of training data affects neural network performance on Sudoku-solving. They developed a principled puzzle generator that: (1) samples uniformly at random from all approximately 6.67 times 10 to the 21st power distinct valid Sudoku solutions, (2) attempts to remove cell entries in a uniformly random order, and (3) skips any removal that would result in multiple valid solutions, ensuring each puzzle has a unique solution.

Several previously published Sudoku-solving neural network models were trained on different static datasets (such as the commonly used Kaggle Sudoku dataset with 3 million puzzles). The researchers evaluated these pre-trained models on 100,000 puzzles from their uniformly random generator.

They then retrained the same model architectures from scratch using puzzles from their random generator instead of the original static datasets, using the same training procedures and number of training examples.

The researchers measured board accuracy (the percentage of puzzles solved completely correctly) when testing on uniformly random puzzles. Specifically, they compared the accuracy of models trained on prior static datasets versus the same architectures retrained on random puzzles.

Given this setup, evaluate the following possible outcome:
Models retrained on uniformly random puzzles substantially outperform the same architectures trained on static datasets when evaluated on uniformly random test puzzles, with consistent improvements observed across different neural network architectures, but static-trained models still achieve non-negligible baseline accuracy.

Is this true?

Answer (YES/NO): YES